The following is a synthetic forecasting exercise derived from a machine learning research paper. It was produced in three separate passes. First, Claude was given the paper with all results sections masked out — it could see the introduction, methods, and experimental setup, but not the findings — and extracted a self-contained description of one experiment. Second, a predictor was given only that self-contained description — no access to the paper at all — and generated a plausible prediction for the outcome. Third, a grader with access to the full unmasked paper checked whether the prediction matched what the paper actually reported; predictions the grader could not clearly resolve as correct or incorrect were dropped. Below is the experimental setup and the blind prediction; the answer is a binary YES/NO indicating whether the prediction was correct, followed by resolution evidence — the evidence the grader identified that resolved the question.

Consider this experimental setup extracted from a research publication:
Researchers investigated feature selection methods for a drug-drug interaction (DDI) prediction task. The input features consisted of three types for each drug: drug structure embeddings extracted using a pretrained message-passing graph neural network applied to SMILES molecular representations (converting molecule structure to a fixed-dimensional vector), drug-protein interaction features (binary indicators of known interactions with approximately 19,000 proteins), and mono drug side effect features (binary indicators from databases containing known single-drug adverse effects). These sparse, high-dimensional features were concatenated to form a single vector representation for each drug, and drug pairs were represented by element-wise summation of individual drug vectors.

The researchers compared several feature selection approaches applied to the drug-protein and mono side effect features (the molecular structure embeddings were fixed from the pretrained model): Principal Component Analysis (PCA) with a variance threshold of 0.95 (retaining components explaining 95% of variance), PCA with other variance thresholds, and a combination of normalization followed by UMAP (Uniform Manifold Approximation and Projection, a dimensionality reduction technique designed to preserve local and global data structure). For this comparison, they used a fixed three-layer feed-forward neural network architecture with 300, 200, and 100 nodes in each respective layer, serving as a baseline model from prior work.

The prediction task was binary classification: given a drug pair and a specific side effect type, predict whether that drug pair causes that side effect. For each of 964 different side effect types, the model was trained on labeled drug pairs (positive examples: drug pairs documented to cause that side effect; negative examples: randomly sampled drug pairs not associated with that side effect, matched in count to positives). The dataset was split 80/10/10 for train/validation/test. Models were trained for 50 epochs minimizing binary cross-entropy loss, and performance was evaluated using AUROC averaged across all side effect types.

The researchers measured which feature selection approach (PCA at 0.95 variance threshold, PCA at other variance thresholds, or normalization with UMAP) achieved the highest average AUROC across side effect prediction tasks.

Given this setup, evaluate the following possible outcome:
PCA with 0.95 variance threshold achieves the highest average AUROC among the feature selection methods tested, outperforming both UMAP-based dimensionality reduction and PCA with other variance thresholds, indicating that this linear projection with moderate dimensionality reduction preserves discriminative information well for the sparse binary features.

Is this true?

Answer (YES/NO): NO